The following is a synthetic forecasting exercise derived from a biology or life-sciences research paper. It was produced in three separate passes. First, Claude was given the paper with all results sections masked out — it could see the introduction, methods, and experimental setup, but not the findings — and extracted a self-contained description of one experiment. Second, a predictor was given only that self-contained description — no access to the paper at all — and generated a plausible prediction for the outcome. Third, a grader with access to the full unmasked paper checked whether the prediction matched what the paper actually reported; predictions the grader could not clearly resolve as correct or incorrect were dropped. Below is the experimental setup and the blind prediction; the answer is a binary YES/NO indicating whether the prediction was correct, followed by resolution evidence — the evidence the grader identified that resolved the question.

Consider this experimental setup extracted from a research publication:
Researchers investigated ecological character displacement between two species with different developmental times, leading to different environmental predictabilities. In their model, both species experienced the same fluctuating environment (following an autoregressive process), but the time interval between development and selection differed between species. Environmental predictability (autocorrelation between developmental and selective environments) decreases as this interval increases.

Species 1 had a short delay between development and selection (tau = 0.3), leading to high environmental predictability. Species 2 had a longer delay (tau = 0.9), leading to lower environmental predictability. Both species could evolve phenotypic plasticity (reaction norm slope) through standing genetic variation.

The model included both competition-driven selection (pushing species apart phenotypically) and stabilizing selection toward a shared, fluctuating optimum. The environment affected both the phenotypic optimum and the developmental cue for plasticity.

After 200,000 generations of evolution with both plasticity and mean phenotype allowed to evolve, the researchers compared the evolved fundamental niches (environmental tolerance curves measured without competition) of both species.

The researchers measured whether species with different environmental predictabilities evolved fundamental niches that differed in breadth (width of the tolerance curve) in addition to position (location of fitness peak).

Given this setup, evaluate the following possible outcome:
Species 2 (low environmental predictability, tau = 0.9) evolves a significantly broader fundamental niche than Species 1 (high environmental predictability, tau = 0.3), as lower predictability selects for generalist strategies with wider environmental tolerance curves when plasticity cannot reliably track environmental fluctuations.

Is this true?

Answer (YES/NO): NO